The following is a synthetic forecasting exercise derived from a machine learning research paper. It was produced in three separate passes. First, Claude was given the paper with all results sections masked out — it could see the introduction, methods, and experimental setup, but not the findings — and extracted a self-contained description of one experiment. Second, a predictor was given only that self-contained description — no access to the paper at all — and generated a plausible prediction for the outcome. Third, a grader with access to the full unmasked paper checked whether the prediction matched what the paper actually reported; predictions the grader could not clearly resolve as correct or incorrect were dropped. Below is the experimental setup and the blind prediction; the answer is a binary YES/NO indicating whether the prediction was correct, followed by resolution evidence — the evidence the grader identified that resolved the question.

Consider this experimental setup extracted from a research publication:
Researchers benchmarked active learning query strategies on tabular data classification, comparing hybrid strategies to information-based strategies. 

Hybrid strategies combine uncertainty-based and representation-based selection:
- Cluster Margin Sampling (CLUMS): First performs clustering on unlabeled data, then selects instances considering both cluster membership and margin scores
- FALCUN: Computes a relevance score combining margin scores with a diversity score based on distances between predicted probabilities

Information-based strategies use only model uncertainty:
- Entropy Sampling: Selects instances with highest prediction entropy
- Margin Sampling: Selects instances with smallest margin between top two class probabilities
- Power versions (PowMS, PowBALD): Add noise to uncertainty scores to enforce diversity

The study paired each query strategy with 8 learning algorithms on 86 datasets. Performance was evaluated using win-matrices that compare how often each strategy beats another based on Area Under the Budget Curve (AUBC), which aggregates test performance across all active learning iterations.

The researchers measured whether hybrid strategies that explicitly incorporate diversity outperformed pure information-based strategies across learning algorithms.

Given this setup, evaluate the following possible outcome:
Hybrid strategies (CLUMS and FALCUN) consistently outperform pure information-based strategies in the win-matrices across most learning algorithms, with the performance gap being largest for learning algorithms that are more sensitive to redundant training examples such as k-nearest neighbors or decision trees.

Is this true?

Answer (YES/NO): NO